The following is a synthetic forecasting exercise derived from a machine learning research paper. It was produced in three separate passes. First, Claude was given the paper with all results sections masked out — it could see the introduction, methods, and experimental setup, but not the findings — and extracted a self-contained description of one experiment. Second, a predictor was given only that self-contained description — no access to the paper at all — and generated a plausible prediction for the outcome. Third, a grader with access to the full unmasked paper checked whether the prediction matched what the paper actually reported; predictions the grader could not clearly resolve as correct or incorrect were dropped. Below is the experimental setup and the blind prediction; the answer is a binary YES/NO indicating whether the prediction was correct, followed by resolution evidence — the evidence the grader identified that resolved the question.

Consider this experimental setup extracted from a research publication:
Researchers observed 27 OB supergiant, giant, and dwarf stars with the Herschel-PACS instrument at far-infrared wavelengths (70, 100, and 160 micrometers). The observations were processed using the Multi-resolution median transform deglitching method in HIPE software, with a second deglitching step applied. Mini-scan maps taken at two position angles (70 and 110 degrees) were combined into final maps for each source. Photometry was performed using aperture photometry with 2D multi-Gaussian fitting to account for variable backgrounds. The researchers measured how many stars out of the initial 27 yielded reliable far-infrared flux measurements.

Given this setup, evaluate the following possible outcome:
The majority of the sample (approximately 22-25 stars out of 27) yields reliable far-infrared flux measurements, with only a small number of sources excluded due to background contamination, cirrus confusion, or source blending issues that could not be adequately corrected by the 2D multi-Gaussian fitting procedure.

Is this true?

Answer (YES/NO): YES